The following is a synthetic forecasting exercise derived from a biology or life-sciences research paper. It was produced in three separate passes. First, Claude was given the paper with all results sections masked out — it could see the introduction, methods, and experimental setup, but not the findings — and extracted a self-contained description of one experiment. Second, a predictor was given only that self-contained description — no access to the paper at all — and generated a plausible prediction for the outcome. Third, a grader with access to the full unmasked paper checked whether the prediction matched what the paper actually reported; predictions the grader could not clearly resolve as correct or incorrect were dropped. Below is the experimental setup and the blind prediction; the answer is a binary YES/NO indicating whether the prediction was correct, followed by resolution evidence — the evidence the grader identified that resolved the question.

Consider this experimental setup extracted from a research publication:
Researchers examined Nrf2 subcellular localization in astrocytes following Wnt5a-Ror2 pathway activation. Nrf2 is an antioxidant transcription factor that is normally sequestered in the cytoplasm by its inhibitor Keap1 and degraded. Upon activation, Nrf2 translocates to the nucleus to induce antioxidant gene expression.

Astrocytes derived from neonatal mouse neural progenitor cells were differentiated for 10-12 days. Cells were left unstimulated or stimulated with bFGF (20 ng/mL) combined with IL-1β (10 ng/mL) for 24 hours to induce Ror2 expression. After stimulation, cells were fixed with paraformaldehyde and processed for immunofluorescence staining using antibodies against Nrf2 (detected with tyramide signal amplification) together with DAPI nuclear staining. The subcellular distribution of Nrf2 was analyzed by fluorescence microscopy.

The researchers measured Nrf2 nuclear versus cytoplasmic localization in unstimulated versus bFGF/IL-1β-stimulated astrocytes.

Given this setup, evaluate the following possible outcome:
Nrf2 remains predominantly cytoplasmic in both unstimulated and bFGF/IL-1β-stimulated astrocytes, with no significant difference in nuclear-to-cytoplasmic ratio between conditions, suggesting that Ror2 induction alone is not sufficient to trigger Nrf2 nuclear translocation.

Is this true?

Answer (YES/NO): NO